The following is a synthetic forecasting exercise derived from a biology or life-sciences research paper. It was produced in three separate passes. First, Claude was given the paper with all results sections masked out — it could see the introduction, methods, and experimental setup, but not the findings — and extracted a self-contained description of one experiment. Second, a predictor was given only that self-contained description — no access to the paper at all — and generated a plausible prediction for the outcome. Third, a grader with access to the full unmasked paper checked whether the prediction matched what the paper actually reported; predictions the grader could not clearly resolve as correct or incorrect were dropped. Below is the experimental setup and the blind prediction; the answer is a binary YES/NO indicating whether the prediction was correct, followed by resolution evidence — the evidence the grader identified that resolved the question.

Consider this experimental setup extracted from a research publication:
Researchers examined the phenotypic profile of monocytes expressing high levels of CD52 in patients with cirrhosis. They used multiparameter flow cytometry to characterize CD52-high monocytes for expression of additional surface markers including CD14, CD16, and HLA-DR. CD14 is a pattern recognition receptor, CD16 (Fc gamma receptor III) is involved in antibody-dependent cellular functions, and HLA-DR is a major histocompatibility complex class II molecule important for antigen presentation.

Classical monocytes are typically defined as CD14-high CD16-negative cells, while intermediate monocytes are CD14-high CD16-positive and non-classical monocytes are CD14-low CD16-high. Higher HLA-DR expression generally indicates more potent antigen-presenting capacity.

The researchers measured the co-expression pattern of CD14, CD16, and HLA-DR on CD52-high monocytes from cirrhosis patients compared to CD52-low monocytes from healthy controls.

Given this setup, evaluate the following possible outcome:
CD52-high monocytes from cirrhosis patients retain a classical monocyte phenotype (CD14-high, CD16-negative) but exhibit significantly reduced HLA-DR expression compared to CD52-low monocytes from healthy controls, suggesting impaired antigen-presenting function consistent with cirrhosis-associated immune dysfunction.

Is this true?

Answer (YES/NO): NO